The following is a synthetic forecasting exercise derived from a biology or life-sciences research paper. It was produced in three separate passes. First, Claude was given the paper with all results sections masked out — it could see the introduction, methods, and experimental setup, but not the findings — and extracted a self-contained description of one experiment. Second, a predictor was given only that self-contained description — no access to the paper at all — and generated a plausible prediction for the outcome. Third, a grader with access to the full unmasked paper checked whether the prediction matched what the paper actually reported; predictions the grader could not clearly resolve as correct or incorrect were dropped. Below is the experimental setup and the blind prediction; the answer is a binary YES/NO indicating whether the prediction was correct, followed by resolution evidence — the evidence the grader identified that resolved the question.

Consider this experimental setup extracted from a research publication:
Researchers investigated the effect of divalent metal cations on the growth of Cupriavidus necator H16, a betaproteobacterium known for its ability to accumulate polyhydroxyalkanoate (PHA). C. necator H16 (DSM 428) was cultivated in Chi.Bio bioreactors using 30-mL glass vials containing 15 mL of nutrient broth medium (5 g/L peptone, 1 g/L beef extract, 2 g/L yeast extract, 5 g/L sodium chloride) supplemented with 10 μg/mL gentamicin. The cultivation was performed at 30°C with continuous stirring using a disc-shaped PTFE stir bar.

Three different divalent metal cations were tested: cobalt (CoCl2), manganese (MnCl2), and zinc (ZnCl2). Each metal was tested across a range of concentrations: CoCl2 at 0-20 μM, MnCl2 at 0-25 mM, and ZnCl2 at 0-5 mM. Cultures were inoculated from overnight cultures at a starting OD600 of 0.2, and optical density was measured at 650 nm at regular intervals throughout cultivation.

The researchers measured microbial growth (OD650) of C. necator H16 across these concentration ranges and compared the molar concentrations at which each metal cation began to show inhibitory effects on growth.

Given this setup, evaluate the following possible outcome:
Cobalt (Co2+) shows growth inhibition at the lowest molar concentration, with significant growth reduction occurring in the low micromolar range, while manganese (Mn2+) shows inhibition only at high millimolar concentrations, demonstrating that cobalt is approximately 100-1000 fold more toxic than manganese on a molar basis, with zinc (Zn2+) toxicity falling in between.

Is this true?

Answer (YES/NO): YES